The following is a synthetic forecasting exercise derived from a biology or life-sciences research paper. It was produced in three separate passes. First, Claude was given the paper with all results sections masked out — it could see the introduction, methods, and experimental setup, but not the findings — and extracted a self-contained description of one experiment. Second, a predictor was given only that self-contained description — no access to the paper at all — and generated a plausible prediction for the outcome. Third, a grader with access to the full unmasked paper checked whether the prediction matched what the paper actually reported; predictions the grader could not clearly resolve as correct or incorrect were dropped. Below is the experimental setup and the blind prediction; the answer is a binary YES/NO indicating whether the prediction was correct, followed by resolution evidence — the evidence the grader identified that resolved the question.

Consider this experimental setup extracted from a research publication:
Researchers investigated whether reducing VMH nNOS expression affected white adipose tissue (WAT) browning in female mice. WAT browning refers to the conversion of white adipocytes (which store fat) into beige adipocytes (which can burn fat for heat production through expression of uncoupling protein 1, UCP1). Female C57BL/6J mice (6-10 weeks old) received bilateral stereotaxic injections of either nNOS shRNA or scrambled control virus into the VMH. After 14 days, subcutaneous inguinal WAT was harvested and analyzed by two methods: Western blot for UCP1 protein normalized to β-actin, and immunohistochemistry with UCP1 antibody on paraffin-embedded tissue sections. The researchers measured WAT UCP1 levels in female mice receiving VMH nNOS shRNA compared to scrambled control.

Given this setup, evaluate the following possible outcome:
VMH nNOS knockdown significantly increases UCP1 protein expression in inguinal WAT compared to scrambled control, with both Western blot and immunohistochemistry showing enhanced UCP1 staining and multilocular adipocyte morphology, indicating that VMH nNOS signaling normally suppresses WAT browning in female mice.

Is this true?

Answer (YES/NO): NO